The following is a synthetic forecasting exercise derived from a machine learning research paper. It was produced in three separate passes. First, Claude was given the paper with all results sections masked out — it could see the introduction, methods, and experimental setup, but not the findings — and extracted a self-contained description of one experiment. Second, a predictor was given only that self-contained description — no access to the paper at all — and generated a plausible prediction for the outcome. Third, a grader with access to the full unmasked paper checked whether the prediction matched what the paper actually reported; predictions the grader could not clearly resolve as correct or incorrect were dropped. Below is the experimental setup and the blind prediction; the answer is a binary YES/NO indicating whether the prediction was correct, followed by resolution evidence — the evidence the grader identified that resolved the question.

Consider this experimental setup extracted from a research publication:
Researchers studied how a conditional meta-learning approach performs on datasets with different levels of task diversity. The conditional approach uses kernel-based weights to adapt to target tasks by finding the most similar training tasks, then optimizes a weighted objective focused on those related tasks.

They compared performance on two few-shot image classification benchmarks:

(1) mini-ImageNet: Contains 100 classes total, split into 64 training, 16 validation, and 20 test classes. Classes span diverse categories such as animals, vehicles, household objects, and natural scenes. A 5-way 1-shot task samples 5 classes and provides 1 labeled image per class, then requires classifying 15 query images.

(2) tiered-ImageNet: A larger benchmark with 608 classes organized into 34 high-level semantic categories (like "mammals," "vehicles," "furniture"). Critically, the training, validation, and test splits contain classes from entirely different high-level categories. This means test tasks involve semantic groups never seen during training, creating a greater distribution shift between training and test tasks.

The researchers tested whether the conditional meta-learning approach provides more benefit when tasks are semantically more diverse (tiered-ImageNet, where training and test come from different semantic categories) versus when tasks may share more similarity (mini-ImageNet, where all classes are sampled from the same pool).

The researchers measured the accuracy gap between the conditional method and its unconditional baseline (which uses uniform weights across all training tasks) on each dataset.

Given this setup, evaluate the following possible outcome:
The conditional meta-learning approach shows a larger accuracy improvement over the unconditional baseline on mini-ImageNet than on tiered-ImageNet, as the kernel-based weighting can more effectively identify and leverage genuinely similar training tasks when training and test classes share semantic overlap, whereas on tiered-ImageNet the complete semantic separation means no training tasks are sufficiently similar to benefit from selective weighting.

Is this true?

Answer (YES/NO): NO